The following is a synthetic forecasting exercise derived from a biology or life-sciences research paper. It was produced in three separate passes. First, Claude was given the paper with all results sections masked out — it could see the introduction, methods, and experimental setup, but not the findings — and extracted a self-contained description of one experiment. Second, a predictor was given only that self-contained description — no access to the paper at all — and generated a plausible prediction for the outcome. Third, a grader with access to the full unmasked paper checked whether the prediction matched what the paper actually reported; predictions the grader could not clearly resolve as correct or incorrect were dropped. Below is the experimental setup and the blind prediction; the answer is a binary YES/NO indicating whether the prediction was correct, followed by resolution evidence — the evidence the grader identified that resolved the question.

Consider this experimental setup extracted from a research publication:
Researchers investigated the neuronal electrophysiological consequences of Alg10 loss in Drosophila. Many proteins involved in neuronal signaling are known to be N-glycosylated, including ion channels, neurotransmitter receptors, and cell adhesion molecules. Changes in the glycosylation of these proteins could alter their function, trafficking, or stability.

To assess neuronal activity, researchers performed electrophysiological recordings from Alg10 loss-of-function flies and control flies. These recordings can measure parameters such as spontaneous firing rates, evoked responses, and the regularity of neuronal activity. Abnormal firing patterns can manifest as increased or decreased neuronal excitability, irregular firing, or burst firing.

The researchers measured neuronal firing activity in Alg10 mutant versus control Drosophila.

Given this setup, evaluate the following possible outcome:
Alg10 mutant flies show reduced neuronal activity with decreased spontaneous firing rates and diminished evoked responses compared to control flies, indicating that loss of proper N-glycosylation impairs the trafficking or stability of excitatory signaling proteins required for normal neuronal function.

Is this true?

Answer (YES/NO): NO